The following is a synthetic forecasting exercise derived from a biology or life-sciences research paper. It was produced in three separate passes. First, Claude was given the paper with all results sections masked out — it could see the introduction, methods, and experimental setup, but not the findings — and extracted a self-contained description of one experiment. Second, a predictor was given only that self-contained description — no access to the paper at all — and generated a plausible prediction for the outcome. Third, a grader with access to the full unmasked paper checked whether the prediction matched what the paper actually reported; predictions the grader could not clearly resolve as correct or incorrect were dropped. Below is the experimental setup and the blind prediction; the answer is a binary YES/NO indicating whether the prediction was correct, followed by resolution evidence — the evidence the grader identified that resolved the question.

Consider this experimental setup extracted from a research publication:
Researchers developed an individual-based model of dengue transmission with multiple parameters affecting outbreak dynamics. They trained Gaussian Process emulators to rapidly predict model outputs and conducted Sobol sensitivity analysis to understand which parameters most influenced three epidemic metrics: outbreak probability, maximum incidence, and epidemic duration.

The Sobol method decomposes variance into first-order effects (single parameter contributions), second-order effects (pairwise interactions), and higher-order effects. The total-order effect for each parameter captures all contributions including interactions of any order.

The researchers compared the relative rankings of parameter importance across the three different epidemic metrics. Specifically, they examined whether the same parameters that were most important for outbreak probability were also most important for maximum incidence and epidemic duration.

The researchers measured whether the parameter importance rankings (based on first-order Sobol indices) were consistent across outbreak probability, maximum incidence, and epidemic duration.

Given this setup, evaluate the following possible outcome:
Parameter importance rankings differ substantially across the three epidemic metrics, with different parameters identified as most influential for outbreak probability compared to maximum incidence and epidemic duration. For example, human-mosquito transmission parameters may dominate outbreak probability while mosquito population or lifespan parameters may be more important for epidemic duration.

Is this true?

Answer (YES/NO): NO